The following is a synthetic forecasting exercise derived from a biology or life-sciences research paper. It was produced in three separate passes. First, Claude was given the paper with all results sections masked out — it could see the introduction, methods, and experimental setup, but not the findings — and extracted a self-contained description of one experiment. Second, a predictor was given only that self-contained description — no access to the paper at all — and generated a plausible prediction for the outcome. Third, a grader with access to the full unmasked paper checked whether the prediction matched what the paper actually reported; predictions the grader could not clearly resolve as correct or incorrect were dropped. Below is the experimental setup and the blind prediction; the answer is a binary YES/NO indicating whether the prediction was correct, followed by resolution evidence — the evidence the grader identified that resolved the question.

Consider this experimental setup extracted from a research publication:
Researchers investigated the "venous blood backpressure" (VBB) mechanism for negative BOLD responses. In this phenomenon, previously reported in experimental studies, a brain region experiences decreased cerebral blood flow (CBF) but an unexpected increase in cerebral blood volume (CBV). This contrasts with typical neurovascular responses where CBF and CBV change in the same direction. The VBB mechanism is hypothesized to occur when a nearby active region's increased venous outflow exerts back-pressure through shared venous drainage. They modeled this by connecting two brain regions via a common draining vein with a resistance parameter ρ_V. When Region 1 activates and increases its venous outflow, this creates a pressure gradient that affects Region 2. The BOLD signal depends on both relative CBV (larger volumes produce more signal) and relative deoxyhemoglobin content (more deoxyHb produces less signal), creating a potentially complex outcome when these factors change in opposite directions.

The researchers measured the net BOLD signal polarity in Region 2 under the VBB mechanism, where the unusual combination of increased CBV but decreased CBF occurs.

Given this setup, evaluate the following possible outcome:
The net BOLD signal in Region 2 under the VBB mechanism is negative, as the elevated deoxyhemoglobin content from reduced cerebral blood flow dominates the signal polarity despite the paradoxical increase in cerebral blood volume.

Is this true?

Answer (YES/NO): YES